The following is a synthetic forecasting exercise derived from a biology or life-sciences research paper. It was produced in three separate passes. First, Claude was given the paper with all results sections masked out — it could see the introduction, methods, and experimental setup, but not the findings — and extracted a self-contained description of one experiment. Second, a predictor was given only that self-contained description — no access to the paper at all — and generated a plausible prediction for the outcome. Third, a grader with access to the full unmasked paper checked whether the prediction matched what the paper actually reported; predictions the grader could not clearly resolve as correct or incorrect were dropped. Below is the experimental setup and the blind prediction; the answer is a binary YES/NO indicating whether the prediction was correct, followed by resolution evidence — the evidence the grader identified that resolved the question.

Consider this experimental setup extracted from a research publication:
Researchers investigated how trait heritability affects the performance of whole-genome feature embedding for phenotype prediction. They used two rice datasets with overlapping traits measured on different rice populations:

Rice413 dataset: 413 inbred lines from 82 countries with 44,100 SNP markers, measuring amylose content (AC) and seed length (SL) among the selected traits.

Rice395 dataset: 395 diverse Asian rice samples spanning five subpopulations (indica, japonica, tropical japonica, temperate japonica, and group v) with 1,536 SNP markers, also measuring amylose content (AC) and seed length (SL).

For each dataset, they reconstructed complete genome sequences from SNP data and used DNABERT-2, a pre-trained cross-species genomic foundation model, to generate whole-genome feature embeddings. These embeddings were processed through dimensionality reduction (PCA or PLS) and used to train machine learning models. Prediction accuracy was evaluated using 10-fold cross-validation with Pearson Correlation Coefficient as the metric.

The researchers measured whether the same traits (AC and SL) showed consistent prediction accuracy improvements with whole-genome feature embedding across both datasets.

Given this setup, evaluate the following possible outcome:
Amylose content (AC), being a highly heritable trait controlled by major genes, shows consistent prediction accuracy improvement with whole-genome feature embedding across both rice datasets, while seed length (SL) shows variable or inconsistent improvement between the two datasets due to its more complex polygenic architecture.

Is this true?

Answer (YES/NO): NO